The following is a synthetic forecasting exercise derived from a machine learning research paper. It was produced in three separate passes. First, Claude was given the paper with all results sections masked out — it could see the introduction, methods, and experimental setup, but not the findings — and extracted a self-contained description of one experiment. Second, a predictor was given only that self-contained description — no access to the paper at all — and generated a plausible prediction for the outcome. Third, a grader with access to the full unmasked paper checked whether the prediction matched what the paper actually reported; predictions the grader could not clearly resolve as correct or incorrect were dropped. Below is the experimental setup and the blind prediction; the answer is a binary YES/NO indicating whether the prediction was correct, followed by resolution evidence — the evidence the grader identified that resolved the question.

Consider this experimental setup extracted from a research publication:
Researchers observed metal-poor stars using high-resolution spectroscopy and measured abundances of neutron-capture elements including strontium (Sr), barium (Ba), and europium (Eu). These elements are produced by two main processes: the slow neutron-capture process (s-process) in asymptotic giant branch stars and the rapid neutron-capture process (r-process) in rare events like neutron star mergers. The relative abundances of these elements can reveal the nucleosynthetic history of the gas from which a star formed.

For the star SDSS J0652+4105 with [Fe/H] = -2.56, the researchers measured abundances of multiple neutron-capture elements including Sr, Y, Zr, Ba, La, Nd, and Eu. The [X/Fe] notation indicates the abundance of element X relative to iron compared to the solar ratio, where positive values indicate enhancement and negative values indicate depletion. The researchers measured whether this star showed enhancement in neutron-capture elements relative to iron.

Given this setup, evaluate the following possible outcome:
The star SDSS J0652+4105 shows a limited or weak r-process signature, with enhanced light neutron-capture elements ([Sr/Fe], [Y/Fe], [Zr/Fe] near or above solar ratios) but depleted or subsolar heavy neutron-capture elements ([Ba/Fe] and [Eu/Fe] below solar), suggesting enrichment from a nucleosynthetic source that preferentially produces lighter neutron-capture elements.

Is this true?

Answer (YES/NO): NO